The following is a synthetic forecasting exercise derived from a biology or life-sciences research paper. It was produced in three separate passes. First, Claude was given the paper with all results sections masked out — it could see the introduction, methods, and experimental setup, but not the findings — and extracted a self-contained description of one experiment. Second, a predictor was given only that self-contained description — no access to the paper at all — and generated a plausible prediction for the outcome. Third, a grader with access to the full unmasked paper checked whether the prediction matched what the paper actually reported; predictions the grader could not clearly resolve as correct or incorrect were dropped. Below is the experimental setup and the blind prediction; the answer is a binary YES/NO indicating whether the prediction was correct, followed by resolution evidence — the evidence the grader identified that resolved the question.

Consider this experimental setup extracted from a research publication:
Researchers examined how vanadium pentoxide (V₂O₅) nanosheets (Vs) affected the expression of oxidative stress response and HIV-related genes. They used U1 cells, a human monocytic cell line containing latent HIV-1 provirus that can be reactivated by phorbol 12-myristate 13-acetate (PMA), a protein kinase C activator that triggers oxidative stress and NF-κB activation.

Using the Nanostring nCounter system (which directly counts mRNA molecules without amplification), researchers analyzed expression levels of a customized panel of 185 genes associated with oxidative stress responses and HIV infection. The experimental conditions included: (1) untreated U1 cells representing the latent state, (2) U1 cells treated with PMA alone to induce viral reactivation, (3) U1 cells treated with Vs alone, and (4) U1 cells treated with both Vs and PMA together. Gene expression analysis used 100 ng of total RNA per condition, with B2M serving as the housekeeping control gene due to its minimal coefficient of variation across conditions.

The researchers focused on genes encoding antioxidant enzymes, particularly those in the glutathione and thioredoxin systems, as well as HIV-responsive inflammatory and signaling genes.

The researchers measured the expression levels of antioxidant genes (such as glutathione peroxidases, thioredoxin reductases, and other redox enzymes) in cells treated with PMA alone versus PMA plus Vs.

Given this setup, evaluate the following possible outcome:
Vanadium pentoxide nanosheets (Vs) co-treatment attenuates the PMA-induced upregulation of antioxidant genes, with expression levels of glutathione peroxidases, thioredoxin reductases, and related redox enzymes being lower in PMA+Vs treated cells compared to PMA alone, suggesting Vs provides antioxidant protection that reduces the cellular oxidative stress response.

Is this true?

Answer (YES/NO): YES